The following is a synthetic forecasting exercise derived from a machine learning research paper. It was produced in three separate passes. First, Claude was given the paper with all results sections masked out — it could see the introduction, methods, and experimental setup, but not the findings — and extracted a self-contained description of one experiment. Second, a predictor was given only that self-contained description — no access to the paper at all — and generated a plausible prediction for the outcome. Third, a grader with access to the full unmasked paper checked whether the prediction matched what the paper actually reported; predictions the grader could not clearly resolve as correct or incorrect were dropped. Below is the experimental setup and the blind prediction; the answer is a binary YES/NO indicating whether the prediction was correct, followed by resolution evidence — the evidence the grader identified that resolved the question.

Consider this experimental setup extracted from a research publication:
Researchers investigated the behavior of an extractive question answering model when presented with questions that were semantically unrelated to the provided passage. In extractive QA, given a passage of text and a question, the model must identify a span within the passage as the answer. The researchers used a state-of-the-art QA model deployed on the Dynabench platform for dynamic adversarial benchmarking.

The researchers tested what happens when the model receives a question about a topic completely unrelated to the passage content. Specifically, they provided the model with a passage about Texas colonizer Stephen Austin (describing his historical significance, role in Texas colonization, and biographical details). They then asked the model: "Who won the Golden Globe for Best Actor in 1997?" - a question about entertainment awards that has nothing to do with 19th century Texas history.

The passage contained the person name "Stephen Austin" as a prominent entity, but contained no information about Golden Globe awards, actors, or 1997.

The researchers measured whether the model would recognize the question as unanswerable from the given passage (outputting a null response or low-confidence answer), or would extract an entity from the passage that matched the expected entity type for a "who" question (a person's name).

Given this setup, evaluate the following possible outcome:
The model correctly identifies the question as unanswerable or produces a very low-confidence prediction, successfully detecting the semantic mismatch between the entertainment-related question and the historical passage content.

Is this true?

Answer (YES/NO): NO